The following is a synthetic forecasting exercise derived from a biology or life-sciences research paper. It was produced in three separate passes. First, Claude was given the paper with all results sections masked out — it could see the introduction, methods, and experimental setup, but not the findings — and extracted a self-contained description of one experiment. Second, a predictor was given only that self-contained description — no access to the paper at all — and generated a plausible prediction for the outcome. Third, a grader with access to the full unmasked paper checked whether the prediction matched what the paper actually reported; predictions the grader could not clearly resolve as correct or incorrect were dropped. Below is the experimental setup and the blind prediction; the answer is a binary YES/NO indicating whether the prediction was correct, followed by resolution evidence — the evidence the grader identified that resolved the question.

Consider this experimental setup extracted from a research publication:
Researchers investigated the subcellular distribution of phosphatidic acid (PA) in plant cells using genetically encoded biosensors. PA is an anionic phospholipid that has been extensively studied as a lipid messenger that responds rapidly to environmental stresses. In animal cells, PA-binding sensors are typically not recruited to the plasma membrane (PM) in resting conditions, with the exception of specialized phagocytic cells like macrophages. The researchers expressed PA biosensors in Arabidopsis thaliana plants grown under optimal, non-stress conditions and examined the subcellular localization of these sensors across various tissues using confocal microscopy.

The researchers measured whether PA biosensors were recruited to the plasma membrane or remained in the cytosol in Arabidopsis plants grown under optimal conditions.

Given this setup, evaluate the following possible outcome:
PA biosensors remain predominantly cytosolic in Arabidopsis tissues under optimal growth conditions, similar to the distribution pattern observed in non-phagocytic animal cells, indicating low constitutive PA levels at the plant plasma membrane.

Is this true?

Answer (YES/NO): NO